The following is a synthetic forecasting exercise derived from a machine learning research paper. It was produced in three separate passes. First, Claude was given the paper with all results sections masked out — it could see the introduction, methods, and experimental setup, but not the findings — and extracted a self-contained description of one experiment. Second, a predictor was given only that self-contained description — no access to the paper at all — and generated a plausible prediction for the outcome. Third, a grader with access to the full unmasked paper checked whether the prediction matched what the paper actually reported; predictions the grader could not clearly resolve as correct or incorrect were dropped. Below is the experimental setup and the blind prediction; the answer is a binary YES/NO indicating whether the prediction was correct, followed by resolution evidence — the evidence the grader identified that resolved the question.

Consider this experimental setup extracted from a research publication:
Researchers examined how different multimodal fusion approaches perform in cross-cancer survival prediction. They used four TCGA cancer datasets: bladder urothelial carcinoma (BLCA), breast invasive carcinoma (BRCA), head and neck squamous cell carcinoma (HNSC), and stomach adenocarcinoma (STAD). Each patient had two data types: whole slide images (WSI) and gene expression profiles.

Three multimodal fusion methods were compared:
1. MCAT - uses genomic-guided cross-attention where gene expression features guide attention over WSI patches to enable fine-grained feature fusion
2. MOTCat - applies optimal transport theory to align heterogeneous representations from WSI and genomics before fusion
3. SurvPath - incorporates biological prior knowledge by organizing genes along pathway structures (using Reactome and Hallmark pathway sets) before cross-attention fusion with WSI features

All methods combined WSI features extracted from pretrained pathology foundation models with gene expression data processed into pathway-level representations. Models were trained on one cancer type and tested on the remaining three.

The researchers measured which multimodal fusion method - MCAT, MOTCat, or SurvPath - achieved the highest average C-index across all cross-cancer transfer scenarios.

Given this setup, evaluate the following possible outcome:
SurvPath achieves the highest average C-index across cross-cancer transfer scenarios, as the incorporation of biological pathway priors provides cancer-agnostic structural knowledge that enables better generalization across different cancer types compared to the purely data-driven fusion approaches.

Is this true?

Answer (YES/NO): YES